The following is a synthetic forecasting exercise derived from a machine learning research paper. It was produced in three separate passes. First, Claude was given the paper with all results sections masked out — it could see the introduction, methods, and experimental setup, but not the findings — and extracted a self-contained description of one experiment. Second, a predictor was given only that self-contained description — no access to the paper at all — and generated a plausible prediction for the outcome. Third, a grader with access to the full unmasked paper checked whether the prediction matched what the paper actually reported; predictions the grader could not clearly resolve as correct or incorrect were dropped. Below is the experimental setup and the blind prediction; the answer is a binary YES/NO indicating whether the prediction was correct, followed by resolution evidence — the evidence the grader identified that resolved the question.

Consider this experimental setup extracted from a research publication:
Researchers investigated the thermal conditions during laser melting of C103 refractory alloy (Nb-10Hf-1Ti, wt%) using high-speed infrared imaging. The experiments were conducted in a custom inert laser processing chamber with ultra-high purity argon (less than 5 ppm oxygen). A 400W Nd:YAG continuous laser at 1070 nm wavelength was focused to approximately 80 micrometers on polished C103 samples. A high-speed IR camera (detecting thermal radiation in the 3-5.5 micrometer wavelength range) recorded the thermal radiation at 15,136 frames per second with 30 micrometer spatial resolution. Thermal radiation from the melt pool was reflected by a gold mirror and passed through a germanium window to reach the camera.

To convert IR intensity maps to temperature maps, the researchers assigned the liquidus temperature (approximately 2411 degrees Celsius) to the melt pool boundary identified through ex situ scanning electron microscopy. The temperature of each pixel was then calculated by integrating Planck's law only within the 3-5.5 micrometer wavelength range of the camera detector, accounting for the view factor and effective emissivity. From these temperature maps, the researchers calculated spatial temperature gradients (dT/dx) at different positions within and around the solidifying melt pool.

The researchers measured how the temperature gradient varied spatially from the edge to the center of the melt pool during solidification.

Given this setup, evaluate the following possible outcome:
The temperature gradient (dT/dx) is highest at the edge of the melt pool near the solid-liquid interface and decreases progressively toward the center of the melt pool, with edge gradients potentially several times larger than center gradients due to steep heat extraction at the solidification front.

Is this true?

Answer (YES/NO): NO